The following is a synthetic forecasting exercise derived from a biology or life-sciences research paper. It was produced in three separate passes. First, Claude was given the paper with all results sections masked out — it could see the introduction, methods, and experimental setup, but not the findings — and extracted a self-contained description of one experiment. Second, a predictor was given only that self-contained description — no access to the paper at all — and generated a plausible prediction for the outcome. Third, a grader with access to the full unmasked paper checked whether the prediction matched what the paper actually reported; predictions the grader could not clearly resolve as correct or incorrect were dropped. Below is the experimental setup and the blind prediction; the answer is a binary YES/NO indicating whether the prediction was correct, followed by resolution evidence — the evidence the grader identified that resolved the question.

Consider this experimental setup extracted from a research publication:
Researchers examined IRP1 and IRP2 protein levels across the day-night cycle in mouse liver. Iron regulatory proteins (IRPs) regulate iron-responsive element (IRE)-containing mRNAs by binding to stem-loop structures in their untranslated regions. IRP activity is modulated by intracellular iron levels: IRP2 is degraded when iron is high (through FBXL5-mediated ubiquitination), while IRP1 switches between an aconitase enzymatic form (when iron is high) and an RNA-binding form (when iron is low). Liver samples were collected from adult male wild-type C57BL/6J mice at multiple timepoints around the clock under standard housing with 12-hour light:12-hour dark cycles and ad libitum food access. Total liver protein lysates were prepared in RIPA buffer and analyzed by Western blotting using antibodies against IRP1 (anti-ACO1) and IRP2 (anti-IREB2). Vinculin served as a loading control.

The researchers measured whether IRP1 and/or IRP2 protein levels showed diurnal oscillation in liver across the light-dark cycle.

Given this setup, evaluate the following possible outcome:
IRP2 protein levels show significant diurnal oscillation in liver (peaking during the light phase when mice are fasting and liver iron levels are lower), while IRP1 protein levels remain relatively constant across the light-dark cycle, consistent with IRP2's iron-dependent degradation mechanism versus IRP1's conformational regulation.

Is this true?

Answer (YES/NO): NO